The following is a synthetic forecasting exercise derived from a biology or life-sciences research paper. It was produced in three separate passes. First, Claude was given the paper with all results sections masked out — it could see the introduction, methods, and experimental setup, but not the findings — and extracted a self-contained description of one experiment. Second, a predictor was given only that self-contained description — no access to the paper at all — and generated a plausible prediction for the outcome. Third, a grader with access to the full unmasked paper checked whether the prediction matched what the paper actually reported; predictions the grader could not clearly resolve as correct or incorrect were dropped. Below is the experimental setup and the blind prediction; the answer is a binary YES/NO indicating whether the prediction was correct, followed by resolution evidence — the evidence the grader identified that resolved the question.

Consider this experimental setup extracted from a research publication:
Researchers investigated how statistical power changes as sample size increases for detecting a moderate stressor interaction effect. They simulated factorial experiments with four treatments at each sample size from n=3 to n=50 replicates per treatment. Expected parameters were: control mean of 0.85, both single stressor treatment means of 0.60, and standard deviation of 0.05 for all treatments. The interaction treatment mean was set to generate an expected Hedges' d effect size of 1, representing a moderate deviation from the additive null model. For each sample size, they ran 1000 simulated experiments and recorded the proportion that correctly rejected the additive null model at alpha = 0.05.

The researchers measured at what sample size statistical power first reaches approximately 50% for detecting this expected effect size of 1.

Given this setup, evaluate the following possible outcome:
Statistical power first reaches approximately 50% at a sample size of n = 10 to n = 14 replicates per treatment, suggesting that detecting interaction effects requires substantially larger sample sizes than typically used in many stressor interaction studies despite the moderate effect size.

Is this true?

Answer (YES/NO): NO